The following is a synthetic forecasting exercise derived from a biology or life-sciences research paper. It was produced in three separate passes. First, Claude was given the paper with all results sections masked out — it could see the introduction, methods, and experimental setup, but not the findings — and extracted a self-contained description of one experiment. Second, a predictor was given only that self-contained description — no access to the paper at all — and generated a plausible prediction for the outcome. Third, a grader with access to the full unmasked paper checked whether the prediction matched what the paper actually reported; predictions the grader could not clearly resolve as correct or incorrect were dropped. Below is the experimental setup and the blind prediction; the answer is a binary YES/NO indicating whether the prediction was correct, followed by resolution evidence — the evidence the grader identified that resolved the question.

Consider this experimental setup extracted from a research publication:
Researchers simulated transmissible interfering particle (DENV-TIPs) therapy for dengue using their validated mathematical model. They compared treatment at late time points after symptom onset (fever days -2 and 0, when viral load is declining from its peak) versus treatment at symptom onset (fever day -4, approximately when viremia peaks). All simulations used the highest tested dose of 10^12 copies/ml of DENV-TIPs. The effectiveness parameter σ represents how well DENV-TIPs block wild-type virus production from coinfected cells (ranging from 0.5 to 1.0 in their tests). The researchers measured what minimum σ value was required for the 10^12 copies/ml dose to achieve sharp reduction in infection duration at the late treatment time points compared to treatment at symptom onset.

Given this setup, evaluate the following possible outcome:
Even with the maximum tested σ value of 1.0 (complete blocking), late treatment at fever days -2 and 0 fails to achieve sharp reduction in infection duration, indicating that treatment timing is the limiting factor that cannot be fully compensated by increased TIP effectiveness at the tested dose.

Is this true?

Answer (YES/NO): NO